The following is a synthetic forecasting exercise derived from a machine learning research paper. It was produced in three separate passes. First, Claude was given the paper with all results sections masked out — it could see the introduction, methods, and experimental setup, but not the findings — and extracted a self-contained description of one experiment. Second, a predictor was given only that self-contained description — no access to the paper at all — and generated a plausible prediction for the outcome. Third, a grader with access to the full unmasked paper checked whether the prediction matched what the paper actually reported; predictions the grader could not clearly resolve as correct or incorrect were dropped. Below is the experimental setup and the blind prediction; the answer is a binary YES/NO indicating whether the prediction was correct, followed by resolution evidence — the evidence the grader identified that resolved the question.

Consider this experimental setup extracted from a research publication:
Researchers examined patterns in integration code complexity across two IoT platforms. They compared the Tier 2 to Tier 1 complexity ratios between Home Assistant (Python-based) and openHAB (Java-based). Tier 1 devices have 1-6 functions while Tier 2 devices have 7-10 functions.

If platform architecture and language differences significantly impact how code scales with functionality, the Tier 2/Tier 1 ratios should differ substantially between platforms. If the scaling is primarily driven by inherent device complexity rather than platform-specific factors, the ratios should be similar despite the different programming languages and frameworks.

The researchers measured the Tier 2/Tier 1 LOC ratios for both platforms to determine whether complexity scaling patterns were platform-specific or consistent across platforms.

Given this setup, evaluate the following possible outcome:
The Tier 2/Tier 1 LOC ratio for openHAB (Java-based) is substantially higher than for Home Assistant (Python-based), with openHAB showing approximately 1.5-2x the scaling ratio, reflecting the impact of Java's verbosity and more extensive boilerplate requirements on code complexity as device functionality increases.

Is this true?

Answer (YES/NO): NO